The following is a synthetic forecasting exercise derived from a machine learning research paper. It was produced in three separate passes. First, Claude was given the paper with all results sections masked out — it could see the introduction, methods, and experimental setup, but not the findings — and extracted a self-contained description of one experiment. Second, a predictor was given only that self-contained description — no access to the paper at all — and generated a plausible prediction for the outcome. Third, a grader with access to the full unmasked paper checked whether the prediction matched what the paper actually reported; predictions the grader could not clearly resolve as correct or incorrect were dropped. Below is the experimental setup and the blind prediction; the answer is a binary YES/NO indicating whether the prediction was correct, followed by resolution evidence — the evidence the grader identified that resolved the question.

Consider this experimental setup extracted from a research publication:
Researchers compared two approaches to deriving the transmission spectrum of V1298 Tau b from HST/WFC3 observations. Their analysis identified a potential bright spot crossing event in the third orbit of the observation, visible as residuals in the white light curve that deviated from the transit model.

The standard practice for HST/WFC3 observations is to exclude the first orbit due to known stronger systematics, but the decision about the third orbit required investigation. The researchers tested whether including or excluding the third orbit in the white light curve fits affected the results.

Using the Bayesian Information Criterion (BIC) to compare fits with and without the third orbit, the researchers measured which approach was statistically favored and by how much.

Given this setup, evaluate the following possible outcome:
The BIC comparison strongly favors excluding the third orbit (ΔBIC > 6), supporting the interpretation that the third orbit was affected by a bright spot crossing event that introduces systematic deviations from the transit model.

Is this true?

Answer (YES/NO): YES